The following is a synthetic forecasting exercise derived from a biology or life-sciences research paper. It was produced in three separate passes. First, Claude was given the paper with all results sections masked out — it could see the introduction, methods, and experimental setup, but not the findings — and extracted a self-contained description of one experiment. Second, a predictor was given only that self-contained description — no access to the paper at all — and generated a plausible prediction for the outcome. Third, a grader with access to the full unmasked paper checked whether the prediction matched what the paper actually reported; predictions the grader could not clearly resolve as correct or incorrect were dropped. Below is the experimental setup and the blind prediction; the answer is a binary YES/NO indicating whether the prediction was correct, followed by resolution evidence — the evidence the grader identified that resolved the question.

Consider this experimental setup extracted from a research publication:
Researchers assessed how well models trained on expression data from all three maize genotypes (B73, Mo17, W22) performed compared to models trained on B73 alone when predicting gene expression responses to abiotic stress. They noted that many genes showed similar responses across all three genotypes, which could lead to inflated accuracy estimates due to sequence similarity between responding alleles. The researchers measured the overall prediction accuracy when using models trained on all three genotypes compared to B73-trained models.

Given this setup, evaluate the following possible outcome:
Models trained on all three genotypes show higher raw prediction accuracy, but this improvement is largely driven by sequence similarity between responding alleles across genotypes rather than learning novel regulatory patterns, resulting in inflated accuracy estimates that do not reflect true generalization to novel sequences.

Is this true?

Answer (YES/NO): YES